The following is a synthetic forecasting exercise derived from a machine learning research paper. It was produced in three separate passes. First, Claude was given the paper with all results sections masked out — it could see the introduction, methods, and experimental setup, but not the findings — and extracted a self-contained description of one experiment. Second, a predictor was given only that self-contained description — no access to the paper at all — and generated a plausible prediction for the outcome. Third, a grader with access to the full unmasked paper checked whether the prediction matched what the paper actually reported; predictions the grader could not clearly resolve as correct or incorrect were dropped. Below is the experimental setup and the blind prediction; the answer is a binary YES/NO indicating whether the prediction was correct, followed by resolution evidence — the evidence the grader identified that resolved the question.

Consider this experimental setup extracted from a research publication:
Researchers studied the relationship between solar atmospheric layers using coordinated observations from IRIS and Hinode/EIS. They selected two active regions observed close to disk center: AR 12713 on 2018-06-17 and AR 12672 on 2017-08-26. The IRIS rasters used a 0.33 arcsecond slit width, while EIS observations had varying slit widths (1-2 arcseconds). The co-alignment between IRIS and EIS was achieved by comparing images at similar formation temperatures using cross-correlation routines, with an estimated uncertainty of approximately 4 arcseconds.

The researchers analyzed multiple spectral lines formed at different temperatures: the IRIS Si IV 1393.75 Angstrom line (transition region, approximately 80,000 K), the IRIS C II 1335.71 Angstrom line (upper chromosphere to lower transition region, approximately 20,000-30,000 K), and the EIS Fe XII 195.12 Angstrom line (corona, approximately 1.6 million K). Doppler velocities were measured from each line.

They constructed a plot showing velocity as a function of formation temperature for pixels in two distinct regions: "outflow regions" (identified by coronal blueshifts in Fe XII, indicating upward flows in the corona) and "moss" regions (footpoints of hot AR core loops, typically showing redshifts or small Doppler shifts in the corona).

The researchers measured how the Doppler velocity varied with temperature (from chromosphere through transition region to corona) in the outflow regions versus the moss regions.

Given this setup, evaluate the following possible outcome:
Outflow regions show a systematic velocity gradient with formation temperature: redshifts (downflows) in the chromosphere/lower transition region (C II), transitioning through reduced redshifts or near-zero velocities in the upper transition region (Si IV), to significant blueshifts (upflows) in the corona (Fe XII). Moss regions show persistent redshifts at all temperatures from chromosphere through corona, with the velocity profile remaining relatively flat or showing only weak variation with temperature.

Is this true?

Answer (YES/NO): NO